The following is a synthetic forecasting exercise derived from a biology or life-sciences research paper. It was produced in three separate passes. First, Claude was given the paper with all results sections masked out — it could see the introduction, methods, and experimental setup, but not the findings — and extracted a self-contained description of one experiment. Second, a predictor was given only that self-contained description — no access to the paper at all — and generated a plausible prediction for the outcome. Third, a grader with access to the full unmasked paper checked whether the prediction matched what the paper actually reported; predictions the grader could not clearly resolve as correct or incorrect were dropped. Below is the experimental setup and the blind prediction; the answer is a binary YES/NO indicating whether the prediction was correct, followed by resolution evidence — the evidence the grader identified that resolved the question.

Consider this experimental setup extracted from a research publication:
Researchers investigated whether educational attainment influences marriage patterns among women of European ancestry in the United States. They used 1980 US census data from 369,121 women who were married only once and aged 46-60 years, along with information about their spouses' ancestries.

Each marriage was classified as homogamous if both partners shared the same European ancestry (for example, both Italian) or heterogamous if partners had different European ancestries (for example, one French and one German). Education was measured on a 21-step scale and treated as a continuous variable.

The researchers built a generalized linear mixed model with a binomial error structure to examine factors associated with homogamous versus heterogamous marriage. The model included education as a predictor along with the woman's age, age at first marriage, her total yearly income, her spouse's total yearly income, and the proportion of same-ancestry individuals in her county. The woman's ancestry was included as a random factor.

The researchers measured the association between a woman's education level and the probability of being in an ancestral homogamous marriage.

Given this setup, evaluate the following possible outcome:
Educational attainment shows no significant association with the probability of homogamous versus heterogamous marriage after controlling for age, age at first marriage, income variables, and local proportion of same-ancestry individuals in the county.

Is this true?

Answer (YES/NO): NO